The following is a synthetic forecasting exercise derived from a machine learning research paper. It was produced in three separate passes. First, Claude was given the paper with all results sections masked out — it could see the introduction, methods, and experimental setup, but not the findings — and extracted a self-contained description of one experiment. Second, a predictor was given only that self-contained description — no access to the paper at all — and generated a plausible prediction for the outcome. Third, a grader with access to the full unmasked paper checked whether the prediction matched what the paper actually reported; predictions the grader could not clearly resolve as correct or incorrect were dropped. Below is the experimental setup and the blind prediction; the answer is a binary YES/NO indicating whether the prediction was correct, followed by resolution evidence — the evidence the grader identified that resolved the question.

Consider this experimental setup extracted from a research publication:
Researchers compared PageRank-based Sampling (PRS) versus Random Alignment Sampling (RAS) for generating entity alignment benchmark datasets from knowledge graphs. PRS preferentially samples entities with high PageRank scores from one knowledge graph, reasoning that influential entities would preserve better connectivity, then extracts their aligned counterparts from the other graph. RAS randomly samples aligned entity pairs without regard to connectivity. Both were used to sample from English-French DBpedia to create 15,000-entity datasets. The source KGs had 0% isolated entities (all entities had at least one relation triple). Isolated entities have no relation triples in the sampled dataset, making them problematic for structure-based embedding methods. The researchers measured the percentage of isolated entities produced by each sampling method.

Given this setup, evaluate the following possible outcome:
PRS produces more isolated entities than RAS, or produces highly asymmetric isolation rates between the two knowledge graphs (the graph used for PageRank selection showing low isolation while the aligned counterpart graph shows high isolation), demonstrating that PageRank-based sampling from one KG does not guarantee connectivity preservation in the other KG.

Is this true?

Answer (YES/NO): NO